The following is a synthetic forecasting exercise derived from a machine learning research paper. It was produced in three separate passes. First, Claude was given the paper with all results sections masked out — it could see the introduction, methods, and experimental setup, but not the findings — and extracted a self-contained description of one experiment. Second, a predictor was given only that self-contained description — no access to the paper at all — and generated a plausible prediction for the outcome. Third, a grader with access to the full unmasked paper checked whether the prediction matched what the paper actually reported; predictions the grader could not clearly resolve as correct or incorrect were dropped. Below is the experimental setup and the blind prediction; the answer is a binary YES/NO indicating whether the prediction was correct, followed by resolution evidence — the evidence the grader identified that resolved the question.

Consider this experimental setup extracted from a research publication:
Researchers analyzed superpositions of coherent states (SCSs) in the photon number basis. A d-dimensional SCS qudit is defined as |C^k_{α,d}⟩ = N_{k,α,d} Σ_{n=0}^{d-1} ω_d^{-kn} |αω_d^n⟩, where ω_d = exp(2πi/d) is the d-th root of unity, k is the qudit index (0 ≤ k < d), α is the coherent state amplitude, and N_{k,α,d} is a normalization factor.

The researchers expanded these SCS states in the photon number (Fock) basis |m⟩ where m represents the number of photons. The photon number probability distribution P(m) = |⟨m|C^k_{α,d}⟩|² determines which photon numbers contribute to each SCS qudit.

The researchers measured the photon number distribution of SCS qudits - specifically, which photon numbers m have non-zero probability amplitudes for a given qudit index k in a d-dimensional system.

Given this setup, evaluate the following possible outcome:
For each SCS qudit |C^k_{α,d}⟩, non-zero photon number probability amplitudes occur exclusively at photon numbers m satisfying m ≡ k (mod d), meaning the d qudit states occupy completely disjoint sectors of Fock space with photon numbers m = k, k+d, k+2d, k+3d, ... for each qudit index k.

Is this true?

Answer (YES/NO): YES